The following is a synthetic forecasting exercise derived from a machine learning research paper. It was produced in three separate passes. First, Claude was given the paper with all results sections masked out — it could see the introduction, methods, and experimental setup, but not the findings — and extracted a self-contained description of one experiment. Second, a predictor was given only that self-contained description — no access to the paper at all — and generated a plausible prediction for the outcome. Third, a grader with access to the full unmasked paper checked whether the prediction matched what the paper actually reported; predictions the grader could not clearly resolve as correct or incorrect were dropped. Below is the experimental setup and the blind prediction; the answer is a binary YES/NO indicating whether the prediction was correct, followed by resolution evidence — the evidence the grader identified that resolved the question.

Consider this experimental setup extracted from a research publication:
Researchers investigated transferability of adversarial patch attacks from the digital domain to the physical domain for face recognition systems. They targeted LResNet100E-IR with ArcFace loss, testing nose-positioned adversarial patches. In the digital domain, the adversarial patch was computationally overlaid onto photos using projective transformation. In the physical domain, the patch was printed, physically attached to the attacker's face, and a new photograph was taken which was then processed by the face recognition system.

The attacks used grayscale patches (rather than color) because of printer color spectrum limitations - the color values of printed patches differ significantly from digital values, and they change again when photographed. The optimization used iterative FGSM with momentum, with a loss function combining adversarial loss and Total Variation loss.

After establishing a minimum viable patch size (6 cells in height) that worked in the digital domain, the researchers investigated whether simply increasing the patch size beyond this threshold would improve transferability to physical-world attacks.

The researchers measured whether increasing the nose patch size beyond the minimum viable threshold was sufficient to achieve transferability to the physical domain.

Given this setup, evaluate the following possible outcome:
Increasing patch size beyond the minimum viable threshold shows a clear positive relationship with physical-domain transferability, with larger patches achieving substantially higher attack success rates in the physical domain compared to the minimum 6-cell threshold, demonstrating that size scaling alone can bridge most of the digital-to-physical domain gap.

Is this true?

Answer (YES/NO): NO